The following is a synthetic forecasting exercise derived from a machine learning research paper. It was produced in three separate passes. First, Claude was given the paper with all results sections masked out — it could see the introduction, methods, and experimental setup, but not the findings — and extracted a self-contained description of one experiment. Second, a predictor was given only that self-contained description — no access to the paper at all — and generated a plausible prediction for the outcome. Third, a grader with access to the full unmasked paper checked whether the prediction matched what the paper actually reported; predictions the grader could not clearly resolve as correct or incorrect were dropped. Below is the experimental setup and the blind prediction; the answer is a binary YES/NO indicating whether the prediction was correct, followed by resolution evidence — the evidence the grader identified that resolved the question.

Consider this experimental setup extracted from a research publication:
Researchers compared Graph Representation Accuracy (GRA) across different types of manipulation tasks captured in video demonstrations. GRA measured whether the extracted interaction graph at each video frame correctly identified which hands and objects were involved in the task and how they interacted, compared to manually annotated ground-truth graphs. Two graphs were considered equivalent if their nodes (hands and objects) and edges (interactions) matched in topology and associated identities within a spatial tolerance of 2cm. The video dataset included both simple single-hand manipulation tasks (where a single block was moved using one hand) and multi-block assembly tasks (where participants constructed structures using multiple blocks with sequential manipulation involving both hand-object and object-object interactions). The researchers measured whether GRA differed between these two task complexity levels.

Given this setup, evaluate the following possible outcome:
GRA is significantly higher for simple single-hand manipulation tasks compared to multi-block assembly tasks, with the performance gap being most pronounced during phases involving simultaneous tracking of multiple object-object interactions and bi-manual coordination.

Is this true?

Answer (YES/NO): NO